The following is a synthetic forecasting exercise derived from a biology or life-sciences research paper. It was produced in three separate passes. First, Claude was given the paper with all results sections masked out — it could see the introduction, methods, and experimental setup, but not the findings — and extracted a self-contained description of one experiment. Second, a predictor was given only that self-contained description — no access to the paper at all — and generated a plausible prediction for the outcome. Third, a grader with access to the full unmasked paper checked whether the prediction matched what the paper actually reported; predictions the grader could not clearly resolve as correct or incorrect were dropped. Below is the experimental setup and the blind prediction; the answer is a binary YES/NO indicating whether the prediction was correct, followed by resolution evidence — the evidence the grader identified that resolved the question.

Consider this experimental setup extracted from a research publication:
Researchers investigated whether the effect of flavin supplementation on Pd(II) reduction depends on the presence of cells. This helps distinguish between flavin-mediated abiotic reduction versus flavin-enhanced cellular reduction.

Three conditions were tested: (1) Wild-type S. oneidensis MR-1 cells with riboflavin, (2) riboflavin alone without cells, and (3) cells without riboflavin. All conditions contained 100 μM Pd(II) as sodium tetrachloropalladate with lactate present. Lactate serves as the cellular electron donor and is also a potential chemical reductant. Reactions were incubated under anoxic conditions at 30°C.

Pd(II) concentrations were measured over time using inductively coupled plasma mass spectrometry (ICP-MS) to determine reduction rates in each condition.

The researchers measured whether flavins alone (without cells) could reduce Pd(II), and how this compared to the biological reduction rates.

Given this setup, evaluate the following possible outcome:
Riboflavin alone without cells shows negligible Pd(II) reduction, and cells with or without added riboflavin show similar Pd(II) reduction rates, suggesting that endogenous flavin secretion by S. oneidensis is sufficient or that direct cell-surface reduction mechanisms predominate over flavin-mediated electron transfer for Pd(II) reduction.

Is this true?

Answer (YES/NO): NO